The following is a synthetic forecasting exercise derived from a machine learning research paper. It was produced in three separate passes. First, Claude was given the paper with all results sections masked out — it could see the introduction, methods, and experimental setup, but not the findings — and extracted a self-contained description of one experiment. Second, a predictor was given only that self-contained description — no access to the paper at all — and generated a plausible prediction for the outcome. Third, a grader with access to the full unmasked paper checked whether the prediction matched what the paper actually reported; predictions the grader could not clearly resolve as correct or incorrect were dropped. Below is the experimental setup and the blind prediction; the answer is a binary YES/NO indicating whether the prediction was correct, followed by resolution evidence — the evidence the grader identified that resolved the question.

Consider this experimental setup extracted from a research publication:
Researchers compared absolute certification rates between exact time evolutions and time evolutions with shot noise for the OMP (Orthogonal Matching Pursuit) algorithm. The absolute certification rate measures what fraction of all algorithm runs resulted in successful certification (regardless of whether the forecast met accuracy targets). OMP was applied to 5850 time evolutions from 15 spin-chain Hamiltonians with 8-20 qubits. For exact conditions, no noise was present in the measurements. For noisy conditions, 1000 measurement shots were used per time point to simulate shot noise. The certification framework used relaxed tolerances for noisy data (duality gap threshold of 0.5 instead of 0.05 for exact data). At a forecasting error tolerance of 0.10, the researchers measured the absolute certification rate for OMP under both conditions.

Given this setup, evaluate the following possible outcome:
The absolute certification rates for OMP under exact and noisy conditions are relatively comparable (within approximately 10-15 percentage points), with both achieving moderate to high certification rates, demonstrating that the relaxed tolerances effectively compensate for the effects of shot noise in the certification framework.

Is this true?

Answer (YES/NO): NO